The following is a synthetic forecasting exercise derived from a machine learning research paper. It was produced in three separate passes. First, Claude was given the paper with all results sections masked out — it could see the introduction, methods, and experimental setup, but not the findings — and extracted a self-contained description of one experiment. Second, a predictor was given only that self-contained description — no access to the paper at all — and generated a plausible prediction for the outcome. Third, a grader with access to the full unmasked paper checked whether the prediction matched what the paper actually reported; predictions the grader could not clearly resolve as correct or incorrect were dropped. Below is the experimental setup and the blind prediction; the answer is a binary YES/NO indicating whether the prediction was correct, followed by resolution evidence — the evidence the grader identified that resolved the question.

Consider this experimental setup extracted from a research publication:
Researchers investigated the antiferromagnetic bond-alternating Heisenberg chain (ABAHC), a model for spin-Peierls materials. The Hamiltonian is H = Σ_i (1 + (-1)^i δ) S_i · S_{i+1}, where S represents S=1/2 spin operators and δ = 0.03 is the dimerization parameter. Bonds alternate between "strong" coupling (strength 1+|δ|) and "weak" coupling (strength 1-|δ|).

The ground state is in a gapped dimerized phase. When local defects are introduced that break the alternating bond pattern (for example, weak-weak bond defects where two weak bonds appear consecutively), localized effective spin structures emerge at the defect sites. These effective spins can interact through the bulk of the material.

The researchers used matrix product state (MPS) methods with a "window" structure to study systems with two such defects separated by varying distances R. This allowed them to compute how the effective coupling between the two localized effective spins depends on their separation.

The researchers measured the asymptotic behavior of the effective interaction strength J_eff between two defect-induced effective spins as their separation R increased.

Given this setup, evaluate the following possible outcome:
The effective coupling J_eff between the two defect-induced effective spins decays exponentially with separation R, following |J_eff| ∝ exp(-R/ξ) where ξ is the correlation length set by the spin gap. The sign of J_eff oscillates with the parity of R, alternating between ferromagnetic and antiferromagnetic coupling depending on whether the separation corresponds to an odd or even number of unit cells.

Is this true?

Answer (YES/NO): NO